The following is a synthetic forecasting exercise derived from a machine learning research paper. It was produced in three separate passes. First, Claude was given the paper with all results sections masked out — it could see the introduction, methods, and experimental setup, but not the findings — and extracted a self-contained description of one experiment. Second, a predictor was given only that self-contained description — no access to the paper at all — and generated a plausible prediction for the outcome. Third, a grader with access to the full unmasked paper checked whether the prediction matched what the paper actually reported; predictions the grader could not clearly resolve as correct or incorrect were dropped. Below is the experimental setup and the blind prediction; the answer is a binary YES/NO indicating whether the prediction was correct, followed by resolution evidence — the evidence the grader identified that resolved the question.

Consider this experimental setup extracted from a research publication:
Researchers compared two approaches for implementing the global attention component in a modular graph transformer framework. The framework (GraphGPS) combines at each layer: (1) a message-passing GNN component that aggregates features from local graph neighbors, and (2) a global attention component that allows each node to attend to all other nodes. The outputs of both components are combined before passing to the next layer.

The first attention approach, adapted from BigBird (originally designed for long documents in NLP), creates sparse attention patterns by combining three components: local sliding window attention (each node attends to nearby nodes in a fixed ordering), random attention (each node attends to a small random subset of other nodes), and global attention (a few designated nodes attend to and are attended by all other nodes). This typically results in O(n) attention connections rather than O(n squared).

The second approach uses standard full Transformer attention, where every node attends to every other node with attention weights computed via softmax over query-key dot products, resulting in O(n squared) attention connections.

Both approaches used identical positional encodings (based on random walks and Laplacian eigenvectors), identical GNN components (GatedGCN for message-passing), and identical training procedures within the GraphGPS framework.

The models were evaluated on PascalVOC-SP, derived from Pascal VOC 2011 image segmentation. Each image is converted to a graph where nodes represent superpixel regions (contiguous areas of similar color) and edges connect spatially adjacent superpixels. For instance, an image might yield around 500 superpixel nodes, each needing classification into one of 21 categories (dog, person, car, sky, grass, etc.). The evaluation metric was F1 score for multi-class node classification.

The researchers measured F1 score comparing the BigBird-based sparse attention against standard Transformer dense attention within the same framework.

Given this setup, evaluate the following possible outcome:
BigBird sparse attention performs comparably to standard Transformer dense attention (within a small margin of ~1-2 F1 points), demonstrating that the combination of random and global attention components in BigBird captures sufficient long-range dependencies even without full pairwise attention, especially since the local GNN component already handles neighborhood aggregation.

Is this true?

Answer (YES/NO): NO